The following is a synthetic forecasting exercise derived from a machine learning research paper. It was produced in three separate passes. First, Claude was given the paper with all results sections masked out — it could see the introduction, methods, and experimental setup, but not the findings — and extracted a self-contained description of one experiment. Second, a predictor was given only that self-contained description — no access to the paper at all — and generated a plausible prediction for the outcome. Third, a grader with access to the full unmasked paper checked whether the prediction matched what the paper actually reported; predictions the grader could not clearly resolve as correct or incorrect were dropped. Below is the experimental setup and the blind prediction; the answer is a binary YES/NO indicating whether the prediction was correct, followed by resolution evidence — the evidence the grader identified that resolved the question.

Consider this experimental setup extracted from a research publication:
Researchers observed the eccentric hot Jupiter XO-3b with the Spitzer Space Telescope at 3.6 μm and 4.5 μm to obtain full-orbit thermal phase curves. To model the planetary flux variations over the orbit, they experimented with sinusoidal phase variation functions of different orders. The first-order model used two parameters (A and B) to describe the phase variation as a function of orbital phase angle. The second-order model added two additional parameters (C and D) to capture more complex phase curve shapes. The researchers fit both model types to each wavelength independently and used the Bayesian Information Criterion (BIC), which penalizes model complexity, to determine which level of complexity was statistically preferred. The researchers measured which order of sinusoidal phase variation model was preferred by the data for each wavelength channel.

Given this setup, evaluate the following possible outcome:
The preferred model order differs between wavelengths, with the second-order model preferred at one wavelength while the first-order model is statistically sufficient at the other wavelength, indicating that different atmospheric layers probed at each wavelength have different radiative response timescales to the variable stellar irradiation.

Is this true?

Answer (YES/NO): NO